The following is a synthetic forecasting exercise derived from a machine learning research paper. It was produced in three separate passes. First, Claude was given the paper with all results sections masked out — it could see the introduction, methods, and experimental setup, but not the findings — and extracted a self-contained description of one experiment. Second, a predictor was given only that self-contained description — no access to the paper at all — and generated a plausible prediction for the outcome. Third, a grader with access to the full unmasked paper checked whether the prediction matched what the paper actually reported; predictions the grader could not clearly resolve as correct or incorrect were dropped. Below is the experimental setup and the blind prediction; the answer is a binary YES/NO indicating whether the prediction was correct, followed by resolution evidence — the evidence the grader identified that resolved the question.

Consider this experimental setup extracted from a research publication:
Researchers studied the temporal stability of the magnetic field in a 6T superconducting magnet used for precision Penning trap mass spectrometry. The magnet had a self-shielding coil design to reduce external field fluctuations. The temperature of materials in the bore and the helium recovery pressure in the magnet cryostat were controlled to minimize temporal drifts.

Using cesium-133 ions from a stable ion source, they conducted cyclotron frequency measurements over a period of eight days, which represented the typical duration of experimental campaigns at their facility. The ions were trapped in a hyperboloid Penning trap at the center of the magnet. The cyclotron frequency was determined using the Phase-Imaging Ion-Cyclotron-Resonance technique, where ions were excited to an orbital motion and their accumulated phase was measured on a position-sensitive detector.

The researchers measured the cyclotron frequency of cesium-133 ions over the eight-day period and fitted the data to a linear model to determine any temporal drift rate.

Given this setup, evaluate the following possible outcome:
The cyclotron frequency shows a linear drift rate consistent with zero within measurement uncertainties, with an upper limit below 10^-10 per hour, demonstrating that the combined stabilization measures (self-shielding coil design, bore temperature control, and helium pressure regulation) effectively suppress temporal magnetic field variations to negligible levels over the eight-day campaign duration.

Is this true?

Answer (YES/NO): YES